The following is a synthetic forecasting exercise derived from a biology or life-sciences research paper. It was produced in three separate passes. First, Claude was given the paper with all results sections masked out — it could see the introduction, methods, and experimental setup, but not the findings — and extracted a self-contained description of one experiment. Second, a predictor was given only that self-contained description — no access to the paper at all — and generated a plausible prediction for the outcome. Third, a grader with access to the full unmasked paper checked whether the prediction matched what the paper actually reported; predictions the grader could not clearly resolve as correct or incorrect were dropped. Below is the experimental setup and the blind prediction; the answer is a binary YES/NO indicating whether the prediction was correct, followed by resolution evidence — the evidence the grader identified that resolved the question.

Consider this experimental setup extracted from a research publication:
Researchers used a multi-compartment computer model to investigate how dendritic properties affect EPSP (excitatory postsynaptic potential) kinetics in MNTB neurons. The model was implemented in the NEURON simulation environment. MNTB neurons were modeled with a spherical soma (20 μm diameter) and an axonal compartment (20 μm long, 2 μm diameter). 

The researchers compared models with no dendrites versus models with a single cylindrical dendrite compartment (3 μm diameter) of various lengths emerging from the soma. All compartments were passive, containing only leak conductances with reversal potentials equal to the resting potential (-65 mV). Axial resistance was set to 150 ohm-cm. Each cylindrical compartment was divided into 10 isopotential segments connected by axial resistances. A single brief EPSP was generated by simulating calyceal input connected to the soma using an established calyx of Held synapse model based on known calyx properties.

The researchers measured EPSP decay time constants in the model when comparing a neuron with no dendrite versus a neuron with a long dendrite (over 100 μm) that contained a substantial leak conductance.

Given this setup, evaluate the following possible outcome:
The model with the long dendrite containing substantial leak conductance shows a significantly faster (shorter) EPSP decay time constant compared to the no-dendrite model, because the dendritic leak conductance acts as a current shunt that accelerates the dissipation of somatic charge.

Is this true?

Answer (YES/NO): YES